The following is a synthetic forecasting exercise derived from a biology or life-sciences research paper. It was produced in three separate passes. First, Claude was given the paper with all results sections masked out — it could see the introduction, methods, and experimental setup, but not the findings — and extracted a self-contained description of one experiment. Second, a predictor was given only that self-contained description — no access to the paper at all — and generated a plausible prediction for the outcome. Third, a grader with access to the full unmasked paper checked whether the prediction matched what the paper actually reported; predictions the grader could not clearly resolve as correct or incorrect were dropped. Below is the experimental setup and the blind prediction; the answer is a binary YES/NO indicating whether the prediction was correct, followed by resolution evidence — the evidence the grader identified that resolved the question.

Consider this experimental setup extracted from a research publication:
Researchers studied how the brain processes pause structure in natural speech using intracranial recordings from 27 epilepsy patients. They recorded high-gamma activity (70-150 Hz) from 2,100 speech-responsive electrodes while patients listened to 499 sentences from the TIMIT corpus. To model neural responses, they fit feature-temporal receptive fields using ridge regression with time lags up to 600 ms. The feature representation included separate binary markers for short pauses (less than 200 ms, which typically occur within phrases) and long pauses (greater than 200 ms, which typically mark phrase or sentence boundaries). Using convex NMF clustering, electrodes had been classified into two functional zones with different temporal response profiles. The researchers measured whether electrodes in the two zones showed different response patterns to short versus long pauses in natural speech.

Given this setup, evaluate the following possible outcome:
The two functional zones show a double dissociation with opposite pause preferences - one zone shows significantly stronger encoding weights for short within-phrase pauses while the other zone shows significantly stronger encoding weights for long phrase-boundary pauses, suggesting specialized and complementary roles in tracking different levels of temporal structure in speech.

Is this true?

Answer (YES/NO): NO